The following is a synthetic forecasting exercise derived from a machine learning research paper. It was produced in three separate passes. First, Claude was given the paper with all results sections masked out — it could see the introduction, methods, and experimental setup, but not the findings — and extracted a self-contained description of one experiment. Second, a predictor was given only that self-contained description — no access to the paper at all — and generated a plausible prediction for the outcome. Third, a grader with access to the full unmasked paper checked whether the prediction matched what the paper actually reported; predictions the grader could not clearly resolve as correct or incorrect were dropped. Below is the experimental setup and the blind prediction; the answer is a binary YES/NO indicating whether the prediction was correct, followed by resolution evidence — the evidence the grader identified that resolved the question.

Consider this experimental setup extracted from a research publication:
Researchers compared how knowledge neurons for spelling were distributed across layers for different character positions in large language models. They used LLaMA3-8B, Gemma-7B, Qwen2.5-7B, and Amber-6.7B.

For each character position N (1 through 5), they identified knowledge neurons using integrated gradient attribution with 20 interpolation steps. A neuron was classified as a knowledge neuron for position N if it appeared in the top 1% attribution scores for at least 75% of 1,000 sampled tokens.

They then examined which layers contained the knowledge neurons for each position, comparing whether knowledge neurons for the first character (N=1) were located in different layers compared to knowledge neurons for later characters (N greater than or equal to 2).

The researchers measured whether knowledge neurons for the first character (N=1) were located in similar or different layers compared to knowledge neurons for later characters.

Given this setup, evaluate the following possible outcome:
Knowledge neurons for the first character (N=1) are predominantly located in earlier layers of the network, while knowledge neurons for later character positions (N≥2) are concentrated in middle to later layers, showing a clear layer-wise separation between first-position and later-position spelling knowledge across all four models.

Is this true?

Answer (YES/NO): NO